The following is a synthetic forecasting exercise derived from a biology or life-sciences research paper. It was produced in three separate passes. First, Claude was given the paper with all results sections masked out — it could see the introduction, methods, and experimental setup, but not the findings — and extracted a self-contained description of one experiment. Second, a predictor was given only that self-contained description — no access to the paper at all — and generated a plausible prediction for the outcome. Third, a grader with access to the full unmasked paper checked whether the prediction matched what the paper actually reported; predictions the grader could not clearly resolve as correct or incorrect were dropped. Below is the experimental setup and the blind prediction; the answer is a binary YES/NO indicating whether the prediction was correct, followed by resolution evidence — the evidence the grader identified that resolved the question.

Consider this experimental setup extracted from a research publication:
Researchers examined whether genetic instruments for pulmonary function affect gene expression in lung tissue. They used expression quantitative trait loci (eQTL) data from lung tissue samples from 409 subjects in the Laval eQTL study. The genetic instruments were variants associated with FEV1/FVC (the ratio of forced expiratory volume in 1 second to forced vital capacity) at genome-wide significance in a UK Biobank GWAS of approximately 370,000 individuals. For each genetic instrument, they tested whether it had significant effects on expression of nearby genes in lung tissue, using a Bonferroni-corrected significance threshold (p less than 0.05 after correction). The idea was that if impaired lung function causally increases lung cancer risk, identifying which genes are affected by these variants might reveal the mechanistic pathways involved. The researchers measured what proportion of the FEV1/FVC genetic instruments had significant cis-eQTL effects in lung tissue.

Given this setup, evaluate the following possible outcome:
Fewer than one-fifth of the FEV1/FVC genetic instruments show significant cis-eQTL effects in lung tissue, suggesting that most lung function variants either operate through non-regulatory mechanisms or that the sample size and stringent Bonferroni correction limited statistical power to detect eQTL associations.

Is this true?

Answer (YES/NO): NO